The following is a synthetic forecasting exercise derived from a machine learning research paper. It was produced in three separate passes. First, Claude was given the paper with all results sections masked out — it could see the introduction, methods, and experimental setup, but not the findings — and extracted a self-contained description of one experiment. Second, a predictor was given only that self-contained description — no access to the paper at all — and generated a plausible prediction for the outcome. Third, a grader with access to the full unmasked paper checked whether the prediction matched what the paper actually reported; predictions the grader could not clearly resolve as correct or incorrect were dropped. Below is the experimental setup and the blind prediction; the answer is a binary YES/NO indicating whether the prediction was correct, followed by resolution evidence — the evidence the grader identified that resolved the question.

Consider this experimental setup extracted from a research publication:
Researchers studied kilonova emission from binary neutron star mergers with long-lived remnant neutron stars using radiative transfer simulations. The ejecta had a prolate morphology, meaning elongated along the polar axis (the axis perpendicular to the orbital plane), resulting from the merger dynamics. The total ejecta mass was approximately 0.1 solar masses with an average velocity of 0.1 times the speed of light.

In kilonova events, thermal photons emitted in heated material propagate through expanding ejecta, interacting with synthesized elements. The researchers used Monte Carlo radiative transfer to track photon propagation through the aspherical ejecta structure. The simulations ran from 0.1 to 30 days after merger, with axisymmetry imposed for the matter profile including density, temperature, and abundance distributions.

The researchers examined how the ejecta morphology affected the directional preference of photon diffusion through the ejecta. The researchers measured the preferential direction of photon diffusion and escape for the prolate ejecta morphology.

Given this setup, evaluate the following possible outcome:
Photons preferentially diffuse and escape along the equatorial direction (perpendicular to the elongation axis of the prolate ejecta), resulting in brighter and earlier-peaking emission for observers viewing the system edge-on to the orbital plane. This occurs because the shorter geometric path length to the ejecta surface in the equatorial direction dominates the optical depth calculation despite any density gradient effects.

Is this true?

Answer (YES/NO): NO